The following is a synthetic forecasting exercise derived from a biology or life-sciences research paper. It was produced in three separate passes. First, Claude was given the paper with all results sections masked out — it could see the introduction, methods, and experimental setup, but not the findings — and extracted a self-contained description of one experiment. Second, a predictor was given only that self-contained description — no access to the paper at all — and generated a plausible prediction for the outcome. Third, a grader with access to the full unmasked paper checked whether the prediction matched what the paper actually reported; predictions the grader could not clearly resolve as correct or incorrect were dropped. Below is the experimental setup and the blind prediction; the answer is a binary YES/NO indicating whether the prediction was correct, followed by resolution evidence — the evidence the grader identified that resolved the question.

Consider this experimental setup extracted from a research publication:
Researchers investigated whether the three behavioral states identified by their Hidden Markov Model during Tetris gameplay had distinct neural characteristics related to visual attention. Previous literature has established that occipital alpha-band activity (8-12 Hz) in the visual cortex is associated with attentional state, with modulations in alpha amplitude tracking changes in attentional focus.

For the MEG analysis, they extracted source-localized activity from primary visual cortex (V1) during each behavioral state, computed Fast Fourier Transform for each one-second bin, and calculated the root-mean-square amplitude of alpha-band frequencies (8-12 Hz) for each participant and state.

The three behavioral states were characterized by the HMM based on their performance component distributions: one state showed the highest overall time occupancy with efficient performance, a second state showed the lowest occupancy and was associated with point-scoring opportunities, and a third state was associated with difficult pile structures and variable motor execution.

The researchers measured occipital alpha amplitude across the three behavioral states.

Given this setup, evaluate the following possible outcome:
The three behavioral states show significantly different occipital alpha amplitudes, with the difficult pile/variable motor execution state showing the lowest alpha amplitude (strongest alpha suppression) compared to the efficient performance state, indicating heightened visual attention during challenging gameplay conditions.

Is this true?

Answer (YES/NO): NO